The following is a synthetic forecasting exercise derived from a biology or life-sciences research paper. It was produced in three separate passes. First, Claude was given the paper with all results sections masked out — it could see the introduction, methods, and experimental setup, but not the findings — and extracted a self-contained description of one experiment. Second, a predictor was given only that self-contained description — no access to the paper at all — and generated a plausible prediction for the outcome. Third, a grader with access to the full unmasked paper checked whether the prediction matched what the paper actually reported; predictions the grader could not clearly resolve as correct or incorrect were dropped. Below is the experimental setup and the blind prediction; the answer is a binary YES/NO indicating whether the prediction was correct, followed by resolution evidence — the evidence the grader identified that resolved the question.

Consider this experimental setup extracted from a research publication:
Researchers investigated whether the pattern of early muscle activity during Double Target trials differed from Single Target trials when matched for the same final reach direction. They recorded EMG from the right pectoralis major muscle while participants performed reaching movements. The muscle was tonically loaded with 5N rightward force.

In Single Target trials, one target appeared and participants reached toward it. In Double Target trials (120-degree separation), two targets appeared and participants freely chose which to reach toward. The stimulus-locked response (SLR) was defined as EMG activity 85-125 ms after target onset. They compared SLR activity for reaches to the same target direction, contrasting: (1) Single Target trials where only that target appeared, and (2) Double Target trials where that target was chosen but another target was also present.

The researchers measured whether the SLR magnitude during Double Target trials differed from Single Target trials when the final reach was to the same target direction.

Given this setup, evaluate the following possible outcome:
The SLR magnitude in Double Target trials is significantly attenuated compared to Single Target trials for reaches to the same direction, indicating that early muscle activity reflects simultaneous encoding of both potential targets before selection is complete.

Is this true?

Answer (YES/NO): YES